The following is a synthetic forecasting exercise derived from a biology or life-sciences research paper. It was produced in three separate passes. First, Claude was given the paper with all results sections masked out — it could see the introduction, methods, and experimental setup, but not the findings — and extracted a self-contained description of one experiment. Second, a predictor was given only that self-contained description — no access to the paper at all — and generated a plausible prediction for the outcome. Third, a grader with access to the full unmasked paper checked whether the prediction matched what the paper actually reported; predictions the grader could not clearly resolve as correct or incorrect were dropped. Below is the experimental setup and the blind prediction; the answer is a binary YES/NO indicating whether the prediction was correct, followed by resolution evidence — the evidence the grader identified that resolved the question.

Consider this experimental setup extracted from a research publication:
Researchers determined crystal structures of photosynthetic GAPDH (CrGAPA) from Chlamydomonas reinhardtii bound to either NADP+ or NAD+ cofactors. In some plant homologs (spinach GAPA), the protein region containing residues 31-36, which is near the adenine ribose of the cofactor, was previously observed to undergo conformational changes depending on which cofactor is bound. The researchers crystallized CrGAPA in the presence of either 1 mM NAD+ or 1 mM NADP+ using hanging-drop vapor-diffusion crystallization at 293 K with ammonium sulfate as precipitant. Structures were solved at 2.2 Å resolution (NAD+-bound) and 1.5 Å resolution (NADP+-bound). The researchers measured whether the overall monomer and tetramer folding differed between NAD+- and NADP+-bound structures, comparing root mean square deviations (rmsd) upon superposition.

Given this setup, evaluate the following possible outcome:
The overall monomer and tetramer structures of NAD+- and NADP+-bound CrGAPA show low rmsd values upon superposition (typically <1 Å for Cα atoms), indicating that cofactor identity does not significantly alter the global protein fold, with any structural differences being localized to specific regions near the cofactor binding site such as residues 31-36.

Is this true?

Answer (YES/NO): NO